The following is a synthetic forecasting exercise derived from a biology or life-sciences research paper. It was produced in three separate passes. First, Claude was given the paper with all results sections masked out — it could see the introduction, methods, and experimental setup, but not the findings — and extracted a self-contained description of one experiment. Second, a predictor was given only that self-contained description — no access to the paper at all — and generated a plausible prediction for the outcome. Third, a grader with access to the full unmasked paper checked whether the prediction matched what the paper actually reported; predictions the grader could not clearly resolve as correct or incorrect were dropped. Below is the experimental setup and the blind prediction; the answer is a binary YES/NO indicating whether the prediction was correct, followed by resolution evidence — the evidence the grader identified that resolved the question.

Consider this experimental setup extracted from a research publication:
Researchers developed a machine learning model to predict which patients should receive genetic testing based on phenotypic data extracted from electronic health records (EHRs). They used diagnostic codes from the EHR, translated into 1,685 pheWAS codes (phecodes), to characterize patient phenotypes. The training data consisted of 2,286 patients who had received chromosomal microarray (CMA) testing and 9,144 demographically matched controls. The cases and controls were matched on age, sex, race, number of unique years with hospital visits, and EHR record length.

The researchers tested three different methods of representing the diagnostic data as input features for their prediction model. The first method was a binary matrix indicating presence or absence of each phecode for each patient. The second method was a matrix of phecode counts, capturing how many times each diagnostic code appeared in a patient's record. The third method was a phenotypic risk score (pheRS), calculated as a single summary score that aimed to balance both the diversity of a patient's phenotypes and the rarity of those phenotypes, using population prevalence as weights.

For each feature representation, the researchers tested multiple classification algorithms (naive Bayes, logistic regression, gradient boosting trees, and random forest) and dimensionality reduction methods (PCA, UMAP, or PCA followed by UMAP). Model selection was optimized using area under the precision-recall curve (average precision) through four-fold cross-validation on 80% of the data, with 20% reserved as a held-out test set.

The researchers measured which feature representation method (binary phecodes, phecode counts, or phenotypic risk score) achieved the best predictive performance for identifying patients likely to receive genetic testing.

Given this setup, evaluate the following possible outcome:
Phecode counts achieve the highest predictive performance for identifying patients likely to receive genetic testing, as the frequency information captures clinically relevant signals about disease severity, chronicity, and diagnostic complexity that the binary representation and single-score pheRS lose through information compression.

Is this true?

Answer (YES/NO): YES